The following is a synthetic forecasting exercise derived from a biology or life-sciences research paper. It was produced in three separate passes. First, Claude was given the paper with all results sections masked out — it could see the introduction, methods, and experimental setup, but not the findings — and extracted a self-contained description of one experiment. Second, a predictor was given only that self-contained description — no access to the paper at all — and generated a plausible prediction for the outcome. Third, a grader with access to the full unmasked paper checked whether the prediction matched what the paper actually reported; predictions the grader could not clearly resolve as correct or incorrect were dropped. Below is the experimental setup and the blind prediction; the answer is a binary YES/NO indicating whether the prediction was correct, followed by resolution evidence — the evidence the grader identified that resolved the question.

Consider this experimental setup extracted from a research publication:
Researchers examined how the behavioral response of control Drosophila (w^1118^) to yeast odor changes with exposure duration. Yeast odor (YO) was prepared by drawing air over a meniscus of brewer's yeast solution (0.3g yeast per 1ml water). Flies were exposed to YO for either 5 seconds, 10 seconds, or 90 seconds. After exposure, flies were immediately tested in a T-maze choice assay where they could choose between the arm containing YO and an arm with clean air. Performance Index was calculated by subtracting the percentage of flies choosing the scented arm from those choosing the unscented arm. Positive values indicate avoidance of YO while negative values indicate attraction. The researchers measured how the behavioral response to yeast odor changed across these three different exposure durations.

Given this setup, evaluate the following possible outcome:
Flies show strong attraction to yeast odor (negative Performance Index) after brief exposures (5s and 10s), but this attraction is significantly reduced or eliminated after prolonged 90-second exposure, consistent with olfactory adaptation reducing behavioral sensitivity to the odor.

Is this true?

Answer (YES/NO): NO